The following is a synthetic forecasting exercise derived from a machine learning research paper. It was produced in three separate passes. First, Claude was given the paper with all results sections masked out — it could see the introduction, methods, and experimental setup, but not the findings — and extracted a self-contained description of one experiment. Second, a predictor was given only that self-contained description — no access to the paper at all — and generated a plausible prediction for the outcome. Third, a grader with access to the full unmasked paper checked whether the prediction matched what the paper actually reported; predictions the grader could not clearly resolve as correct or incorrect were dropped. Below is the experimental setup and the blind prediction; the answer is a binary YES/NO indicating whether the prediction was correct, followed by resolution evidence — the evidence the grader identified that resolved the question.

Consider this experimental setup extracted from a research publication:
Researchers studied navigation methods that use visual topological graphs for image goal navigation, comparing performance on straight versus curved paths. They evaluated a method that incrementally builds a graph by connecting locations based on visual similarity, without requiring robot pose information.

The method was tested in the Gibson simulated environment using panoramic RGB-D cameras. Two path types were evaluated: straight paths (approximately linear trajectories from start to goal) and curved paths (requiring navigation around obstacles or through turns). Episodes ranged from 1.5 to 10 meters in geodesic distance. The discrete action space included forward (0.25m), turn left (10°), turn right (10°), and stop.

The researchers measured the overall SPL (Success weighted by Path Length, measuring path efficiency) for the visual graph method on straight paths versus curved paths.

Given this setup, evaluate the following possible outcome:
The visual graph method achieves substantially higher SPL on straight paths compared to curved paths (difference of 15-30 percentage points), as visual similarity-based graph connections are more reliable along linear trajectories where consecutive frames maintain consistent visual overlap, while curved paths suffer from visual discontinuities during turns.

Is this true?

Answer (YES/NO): NO